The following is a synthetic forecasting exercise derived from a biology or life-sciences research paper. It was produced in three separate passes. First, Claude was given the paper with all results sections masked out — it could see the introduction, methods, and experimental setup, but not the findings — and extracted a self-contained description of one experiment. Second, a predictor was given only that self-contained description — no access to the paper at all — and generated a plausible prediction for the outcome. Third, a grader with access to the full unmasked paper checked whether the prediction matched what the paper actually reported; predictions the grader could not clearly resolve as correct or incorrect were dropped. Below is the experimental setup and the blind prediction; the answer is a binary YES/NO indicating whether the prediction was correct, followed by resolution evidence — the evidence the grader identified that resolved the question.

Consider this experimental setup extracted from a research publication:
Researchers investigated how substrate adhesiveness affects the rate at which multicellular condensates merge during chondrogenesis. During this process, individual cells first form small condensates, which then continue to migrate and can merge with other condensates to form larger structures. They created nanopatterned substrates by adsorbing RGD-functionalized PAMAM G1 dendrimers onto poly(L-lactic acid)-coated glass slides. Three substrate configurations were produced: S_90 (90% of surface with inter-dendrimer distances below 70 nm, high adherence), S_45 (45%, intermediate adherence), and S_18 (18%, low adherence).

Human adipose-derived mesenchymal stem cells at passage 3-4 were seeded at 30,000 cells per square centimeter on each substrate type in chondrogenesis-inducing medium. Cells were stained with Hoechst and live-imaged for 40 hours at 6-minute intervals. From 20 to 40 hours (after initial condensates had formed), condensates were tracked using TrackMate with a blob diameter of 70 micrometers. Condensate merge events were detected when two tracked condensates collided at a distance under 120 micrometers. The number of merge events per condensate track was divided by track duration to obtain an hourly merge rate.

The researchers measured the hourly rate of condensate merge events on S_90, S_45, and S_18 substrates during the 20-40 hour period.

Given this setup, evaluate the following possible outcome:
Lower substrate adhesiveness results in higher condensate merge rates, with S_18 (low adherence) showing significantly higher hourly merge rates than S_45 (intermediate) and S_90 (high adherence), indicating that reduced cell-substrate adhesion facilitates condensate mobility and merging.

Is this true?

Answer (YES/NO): NO